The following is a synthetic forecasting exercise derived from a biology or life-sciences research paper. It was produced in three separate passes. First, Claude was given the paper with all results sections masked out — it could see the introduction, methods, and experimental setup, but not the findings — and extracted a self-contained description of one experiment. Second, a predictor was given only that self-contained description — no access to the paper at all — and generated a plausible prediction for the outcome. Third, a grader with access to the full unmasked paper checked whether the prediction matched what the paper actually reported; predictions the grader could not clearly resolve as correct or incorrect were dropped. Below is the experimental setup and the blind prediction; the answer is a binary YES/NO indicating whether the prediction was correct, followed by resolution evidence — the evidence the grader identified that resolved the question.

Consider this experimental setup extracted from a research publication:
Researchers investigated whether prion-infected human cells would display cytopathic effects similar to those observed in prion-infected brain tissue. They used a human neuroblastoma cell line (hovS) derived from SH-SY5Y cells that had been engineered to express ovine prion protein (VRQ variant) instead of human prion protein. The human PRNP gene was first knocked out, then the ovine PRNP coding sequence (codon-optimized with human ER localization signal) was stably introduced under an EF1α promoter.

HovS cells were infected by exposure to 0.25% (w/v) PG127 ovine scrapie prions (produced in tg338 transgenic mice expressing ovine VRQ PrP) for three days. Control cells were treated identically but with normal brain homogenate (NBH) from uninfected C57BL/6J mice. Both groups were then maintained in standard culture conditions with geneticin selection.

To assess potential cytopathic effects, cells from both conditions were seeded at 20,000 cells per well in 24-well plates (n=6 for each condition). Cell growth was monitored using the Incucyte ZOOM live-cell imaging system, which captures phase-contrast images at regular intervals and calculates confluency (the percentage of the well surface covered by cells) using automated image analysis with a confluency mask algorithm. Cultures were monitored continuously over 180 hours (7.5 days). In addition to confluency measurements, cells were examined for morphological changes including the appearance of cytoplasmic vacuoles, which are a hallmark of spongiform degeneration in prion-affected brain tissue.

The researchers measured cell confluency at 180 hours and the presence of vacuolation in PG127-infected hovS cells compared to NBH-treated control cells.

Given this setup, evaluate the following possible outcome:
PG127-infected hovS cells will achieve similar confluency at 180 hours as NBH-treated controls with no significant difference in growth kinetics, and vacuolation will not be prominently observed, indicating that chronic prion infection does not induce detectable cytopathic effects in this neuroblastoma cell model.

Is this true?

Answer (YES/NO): NO